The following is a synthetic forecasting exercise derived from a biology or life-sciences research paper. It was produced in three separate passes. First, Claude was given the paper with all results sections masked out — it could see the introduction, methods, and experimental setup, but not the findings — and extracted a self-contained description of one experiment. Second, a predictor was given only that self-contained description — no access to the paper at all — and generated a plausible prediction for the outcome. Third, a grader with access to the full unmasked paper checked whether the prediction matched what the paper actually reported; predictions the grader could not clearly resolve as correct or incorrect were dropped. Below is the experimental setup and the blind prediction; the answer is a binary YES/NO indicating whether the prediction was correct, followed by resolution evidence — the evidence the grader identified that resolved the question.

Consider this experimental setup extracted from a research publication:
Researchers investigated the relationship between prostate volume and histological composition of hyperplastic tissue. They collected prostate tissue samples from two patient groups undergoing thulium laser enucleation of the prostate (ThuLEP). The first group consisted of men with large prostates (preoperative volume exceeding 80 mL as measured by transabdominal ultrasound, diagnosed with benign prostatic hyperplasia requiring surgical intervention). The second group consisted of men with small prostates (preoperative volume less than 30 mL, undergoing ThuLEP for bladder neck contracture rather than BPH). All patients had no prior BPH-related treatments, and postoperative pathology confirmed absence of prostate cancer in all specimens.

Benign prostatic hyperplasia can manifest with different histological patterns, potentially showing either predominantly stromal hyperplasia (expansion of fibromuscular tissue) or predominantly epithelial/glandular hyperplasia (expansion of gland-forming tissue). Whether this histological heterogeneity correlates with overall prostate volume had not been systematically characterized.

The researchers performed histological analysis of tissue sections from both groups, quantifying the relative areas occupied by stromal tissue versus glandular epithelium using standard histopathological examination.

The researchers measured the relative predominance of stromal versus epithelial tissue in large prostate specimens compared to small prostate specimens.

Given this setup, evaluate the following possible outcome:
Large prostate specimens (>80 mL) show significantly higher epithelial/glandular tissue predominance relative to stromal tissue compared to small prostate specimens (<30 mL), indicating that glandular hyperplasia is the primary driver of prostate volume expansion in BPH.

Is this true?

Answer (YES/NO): NO